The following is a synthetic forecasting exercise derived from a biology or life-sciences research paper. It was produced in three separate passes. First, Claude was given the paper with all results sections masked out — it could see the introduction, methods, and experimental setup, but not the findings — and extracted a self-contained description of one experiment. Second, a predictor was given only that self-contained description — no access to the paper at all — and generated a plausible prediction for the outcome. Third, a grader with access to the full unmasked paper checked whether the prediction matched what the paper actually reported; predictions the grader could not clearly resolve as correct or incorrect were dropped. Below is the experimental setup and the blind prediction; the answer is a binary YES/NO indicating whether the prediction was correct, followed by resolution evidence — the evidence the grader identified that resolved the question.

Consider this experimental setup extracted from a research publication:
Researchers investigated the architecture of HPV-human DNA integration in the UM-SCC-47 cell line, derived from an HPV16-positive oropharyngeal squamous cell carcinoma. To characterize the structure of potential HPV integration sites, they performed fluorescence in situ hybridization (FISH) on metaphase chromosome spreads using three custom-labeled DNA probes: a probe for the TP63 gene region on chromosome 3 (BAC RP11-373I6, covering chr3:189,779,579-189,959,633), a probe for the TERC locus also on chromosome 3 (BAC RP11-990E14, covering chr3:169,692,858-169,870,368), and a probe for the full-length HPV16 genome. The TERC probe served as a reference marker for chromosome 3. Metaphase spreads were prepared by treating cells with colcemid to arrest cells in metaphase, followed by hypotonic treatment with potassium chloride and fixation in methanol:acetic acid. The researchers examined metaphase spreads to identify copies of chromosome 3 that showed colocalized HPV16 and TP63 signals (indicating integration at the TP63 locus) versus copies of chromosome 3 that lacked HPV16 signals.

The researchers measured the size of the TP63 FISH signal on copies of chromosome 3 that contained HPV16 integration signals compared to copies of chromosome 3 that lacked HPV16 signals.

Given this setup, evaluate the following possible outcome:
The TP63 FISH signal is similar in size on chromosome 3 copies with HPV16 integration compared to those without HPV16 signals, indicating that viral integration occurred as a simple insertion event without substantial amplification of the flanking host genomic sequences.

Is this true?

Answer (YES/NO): NO